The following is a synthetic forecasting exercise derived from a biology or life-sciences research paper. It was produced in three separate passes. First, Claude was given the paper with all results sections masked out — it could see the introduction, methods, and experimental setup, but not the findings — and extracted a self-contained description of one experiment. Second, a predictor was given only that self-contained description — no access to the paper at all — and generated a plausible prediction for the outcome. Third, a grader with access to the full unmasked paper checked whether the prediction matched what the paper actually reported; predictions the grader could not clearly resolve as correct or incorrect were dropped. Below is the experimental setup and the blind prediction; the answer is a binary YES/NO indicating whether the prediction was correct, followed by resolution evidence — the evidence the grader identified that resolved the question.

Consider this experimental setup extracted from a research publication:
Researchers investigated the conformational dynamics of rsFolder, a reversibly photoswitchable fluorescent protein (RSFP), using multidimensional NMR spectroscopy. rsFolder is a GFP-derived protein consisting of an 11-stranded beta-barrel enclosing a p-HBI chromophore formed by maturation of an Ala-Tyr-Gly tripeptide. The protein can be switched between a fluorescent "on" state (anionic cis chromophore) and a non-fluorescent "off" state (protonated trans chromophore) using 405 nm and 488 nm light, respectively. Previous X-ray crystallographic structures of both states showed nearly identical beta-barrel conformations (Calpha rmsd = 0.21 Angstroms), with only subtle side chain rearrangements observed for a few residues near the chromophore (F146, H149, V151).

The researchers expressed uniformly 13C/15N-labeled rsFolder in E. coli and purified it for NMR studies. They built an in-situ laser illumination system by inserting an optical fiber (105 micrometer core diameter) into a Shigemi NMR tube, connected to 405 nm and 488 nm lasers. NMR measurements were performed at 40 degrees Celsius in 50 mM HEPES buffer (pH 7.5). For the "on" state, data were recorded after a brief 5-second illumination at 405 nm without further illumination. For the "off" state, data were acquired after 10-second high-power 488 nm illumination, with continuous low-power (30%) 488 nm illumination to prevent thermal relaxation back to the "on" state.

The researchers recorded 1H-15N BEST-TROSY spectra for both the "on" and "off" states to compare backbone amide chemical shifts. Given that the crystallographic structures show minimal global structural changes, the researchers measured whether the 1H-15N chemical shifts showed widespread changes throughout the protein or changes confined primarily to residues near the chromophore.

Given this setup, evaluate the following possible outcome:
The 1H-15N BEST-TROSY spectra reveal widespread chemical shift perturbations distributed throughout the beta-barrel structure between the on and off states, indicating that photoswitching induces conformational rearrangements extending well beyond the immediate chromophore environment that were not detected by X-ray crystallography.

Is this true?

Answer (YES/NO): NO